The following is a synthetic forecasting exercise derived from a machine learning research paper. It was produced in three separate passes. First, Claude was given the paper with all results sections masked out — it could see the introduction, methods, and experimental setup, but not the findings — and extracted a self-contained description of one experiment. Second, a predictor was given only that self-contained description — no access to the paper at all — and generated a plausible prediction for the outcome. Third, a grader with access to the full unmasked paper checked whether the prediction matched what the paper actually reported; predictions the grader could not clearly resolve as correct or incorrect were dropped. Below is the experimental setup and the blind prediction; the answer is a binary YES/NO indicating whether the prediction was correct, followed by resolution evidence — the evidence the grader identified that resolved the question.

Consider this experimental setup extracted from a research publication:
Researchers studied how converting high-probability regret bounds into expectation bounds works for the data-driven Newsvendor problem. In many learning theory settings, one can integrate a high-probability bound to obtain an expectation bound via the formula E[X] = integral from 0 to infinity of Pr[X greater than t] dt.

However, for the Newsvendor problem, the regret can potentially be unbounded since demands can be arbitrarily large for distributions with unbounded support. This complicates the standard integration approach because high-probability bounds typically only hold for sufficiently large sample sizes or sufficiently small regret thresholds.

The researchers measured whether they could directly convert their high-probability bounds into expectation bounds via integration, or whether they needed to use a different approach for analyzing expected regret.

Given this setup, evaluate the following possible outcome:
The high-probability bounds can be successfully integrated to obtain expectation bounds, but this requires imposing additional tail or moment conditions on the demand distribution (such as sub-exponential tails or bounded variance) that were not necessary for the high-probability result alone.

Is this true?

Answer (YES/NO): NO